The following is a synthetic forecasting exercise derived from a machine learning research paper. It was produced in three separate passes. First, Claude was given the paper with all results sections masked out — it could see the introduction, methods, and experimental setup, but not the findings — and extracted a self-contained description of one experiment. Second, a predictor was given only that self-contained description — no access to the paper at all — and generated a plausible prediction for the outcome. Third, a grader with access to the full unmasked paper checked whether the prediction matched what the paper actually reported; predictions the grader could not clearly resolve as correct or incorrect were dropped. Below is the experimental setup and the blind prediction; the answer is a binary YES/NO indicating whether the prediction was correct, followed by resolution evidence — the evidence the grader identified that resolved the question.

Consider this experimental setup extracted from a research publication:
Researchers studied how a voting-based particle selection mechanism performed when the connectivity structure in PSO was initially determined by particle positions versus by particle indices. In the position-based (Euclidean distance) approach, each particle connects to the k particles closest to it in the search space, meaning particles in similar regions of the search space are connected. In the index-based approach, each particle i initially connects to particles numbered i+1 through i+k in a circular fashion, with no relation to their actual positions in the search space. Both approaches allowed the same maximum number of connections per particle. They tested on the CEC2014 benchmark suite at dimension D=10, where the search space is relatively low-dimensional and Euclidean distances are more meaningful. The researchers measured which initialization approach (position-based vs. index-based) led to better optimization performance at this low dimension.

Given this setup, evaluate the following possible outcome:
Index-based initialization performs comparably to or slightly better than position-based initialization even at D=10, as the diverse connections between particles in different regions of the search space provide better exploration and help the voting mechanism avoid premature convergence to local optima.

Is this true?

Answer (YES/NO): YES